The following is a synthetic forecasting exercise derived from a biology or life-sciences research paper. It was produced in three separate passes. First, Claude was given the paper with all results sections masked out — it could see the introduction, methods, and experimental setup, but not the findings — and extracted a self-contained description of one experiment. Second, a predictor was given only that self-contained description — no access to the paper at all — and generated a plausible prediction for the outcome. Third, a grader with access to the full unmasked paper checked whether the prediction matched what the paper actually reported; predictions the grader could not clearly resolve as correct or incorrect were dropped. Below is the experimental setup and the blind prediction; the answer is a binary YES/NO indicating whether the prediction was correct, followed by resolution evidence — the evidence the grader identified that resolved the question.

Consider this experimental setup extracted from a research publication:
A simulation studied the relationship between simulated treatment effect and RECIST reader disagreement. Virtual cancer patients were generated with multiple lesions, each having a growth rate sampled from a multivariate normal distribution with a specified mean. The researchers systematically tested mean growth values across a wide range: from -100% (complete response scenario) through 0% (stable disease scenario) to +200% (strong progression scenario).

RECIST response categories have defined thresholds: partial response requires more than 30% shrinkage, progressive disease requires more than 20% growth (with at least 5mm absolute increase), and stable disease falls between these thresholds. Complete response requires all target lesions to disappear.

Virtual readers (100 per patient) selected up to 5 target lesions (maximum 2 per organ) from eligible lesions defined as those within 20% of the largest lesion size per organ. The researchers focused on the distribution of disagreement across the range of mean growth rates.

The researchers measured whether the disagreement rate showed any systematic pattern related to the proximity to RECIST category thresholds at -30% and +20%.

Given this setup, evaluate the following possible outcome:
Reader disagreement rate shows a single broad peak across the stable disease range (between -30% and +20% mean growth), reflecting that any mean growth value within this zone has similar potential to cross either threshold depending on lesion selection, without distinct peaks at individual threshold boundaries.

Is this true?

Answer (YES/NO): NO